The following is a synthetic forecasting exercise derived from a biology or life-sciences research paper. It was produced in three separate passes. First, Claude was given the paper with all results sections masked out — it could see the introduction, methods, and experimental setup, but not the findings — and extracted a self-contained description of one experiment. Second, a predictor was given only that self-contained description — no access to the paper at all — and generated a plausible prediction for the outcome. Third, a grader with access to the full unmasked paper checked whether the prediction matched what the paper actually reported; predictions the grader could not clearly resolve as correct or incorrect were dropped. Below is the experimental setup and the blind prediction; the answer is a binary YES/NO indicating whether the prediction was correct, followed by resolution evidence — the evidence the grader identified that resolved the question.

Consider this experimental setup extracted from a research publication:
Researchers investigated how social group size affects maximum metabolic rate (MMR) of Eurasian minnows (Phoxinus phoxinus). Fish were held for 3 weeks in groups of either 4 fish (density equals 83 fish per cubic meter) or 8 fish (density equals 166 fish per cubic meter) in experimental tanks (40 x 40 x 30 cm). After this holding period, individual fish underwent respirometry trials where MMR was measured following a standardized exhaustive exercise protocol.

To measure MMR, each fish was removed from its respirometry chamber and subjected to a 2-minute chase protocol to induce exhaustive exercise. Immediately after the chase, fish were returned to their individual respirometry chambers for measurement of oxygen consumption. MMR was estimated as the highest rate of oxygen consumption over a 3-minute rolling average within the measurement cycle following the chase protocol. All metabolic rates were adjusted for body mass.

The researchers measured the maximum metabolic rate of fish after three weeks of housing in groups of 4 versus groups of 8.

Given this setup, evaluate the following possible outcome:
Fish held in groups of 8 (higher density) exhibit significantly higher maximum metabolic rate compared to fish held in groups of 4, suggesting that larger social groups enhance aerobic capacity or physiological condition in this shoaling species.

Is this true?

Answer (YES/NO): NO